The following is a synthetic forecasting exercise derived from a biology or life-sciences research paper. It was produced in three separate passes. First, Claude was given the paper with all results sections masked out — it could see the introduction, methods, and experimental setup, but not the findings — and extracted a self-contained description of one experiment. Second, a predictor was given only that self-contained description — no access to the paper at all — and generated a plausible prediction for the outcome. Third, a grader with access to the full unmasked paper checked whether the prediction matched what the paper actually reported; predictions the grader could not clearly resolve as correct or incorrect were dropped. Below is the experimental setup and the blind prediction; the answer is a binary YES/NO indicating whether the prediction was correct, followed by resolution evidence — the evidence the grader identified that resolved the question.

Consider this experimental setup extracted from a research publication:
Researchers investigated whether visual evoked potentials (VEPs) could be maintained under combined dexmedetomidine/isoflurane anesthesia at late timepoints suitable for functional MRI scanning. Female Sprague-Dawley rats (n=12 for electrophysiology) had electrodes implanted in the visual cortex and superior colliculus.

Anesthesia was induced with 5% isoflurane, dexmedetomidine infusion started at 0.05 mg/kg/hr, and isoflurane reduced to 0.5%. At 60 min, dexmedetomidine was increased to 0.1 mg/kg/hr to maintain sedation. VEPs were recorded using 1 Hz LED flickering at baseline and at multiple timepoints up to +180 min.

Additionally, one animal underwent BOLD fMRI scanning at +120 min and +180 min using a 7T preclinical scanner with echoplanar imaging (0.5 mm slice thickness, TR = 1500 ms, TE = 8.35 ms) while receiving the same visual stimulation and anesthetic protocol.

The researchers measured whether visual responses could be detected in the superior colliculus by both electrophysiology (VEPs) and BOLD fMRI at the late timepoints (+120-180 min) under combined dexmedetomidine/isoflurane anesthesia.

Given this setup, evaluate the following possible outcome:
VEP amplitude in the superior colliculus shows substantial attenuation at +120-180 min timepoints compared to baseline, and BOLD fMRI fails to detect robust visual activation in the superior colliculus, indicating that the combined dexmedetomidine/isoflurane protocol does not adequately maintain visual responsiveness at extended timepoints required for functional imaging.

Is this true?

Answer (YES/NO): NO